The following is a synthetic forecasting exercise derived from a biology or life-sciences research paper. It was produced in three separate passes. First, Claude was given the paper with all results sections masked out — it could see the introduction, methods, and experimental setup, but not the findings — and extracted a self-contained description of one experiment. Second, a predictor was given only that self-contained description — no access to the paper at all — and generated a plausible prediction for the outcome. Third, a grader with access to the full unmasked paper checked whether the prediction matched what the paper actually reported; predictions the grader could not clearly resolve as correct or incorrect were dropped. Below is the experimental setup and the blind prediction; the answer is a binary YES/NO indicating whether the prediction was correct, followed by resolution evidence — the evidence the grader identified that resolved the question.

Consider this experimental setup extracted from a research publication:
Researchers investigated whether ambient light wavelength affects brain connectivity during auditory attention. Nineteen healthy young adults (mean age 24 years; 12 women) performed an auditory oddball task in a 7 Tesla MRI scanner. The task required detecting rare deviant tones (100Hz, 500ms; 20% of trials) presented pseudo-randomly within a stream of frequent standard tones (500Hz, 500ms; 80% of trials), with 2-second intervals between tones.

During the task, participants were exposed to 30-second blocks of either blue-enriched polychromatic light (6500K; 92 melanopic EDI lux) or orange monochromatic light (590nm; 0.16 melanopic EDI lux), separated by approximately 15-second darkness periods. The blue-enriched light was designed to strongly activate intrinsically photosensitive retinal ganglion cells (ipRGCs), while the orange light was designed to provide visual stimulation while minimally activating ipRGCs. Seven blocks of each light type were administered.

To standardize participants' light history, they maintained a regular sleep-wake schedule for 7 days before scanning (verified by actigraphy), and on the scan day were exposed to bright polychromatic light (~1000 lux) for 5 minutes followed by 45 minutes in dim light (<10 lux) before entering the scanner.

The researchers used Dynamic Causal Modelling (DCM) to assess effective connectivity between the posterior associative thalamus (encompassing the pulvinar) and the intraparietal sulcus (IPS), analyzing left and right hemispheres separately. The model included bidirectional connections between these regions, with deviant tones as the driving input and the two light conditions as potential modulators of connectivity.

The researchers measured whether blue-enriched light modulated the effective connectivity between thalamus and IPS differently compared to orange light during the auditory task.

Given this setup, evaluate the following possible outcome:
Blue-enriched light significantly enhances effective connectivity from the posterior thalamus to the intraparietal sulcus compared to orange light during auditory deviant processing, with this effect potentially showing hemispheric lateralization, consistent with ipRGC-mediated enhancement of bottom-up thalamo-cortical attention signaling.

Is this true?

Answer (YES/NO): YES